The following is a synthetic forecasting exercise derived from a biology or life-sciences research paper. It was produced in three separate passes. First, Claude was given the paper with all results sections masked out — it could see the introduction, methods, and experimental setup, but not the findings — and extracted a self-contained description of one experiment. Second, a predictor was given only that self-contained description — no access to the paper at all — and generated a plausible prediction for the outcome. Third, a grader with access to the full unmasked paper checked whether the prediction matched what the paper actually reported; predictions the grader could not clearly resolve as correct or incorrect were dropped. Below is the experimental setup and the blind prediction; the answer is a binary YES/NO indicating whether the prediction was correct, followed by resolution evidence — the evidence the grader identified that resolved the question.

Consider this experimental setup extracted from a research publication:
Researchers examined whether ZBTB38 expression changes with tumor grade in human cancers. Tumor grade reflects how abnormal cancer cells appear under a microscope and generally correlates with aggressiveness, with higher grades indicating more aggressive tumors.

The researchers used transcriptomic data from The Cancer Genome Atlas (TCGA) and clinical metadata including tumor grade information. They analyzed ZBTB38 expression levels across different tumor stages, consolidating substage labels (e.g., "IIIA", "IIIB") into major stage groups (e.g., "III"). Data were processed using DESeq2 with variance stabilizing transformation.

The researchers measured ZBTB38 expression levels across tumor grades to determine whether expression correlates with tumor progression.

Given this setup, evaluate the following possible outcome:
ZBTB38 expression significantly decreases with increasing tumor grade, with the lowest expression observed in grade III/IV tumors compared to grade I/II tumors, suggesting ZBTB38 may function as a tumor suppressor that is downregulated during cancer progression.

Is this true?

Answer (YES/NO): NO